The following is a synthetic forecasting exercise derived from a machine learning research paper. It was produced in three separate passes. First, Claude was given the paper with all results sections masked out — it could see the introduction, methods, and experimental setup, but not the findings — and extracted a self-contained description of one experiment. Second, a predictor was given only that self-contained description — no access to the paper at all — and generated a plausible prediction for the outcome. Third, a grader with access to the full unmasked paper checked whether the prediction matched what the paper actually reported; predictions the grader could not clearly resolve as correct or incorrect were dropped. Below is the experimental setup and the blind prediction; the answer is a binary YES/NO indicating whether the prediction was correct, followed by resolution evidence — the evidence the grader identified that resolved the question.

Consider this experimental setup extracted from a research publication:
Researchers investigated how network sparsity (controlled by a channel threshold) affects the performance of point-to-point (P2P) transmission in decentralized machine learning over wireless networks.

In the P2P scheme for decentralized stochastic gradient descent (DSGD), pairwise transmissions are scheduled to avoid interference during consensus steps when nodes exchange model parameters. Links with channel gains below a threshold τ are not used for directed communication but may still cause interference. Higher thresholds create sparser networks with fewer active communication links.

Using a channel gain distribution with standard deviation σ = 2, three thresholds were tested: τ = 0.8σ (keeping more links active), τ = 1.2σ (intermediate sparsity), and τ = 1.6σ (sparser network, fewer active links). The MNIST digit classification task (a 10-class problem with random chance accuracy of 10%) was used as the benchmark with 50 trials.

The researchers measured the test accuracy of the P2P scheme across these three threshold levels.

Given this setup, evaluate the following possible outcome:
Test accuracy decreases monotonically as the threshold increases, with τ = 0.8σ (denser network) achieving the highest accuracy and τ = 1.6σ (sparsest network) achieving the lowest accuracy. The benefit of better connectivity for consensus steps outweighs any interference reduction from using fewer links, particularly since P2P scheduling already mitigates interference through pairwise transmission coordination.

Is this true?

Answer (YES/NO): NO